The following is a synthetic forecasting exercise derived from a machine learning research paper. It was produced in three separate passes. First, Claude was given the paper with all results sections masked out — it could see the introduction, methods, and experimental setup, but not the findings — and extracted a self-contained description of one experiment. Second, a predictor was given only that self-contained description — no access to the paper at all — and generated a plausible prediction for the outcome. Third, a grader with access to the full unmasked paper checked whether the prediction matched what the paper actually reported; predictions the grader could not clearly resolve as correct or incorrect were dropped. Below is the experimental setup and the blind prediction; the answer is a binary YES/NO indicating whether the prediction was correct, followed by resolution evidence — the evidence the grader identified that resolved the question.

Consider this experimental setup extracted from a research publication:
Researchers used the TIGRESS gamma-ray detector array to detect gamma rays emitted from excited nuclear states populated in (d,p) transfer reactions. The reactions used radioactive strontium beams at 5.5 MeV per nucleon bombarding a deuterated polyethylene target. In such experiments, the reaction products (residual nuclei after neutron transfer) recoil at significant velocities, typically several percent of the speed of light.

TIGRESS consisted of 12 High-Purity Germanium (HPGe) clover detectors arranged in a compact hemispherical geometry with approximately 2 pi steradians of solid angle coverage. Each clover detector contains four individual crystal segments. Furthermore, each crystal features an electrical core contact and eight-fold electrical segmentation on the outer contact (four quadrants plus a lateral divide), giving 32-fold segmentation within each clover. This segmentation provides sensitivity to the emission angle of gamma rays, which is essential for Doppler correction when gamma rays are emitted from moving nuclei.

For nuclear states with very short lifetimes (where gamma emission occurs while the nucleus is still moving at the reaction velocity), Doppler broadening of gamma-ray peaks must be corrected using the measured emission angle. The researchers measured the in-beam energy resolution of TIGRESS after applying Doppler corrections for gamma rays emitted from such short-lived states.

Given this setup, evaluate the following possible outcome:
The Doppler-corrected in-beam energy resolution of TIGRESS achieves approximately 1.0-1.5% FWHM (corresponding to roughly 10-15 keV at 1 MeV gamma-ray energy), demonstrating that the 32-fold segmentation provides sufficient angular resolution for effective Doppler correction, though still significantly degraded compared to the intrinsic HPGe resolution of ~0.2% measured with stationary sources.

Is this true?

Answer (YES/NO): NO